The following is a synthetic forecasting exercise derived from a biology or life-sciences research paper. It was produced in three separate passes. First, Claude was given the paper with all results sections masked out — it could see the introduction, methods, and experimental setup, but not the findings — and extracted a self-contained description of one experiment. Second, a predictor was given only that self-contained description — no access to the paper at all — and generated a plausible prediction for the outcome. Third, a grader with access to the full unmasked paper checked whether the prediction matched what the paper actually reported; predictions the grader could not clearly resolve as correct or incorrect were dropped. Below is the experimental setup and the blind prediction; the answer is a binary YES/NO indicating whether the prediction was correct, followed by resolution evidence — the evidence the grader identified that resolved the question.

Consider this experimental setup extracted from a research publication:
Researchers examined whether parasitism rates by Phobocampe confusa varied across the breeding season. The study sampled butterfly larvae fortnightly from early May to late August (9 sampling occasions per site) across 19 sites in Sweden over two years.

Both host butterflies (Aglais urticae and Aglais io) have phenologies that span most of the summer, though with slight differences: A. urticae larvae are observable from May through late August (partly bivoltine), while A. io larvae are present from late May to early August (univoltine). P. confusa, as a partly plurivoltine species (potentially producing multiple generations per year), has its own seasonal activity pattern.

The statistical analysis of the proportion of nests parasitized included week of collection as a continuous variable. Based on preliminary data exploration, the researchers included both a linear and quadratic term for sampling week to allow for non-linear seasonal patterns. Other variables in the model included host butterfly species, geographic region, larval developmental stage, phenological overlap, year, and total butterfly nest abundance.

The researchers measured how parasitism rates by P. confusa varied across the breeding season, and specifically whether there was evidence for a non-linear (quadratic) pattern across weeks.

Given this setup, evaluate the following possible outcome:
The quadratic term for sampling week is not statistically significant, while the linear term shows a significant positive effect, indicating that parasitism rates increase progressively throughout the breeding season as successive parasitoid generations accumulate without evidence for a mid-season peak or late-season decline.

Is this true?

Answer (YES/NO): NO